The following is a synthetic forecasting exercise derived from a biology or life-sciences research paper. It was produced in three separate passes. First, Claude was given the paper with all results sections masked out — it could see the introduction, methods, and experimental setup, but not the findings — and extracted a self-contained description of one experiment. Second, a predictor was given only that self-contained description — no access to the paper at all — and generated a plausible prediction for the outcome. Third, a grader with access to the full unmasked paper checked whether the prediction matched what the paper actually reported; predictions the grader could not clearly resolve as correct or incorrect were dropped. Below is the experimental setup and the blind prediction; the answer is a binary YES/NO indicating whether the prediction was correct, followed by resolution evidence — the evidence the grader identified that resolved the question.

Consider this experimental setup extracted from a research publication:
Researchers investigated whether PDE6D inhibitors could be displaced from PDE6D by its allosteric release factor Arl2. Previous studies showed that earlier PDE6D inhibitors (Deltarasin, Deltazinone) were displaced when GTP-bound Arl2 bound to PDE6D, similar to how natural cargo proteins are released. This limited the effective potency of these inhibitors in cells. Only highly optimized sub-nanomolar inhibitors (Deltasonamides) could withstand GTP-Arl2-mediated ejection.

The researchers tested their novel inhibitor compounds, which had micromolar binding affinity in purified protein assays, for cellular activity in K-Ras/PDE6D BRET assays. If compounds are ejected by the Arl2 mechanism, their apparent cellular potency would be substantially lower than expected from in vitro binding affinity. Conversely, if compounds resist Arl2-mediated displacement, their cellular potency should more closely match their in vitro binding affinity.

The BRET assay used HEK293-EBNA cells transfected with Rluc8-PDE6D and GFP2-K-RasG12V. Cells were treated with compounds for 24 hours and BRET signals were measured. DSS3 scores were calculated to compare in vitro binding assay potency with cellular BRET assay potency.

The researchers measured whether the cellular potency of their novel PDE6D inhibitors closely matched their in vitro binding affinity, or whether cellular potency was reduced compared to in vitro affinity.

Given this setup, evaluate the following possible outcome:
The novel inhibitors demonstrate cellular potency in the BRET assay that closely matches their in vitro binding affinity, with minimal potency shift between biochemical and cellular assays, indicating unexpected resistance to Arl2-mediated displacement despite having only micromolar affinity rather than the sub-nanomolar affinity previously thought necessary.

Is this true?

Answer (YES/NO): NO